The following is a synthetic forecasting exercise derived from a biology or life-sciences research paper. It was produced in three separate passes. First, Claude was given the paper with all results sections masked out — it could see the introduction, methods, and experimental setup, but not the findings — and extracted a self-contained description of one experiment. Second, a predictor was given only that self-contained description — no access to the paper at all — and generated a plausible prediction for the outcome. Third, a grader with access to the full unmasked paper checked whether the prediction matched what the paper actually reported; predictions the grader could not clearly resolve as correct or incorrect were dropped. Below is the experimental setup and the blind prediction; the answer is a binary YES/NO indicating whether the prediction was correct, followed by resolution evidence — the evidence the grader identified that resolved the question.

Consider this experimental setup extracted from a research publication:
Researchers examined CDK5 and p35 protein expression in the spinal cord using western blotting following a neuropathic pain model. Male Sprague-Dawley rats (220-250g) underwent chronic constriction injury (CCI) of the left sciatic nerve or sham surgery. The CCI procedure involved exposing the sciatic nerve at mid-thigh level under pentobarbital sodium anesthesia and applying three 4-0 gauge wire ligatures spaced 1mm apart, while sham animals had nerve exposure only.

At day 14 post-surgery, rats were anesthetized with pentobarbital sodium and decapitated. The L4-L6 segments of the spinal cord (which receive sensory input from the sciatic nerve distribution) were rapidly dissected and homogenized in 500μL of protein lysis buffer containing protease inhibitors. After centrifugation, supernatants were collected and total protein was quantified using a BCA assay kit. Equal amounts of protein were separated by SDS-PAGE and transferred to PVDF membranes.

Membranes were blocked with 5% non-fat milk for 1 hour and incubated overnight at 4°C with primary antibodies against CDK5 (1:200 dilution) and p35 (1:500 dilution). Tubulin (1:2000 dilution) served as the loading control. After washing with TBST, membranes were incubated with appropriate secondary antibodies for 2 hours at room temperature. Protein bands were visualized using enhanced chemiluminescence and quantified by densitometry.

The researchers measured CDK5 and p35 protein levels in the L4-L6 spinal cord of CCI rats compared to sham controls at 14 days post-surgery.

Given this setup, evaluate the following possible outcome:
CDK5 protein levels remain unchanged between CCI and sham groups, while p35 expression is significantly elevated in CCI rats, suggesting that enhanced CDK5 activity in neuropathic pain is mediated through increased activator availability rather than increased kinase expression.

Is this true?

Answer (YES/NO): NO